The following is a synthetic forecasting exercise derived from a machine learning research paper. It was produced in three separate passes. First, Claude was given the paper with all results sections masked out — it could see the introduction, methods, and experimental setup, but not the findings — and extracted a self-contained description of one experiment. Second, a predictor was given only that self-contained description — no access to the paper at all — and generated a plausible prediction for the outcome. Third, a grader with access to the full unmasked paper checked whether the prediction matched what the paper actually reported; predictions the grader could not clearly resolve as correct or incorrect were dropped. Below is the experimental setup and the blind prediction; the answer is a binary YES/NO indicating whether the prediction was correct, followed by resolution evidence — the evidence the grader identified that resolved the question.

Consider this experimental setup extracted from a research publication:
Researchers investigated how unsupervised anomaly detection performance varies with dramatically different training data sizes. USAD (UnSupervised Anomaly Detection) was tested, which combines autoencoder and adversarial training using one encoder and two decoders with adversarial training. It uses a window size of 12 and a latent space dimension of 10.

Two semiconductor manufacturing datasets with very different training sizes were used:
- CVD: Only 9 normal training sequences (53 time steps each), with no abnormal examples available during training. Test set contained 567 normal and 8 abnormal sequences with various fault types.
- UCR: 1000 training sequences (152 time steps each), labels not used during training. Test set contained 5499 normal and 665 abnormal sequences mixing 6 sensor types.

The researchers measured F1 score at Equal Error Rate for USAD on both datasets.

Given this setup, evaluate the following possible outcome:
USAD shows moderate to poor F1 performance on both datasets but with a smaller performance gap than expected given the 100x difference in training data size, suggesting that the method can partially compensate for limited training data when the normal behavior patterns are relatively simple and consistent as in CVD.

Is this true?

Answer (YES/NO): NO